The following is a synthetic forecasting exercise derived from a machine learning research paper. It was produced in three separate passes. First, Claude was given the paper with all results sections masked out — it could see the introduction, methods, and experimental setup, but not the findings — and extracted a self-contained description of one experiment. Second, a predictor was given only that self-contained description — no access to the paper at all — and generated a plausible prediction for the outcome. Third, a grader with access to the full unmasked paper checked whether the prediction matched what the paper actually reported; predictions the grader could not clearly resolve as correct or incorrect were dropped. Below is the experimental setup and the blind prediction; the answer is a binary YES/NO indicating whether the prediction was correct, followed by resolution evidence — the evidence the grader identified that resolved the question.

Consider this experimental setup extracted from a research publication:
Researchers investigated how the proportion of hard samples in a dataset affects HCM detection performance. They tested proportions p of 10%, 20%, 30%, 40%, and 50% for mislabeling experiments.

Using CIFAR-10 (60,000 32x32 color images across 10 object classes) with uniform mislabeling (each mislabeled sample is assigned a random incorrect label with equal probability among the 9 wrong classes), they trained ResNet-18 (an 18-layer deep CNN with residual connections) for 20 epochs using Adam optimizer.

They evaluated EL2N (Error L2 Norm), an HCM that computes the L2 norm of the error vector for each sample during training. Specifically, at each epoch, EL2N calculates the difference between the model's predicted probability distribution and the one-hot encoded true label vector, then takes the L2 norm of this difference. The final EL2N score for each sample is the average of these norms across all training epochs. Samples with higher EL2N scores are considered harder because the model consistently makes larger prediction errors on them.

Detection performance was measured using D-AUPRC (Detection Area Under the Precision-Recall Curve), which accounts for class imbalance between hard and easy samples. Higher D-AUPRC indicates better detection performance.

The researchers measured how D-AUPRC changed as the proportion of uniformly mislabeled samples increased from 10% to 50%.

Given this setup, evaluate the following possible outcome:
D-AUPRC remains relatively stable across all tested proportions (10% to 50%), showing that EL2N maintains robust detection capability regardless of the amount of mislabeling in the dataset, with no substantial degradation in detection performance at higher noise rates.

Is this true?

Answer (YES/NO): NO